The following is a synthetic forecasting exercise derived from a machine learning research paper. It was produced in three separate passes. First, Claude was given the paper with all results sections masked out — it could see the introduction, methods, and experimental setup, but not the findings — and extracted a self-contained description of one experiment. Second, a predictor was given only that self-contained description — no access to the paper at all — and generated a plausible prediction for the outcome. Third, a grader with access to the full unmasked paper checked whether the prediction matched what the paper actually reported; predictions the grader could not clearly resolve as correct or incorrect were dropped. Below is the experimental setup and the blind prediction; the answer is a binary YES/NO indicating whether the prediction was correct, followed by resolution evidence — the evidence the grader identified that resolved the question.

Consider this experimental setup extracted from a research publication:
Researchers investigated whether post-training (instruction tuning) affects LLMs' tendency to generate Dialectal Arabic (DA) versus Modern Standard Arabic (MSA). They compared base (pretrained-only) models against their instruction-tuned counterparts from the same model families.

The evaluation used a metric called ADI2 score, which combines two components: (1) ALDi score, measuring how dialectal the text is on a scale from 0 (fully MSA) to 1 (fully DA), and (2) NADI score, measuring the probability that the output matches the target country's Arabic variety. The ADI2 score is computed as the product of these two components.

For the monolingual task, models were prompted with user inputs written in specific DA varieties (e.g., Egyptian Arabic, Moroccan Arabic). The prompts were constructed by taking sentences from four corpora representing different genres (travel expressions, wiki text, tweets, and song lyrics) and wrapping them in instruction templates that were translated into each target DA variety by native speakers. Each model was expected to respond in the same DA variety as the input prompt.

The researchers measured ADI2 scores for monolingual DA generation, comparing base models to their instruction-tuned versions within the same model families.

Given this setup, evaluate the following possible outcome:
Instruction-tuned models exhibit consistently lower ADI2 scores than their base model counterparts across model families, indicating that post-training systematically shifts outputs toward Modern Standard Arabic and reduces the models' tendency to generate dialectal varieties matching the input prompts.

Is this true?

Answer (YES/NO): NO